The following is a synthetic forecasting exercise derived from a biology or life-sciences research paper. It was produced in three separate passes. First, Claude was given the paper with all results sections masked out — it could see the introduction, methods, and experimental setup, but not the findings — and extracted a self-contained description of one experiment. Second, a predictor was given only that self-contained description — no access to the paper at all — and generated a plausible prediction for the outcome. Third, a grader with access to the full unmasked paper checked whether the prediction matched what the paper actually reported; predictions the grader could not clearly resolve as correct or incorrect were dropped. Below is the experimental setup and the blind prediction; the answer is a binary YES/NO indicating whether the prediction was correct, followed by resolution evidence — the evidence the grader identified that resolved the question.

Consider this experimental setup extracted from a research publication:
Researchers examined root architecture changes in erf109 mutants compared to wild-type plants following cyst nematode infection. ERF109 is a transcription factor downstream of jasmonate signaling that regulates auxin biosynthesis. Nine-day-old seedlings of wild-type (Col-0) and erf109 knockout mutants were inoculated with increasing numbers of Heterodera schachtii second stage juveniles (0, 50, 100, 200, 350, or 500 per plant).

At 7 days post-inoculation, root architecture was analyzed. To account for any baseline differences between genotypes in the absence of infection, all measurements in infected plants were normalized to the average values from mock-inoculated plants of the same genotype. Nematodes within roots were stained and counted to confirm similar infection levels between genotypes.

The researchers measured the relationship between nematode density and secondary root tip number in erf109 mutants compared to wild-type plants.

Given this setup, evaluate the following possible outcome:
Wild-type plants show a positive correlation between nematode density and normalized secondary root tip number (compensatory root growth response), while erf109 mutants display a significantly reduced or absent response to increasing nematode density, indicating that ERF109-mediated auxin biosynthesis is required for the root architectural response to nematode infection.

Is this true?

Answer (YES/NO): YES